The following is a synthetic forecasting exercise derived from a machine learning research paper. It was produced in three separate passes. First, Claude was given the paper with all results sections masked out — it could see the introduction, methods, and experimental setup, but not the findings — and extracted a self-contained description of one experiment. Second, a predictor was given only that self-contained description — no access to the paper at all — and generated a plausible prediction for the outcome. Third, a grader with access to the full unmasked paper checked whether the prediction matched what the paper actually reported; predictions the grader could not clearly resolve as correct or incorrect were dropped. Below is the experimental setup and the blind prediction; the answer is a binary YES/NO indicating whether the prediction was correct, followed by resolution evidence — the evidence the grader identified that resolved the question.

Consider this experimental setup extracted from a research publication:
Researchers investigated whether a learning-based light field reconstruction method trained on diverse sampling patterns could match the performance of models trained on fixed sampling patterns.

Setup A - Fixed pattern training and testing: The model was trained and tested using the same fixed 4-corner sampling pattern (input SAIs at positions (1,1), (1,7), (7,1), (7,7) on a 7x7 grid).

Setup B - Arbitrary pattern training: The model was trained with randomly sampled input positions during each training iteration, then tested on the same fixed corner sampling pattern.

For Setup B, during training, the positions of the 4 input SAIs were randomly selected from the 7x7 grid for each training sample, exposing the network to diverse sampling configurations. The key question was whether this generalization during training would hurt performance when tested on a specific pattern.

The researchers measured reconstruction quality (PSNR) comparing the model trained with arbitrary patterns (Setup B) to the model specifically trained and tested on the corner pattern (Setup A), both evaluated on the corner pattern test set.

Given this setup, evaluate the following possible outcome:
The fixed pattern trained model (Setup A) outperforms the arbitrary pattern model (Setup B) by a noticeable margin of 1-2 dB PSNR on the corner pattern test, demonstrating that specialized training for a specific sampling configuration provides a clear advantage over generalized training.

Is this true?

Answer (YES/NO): NO